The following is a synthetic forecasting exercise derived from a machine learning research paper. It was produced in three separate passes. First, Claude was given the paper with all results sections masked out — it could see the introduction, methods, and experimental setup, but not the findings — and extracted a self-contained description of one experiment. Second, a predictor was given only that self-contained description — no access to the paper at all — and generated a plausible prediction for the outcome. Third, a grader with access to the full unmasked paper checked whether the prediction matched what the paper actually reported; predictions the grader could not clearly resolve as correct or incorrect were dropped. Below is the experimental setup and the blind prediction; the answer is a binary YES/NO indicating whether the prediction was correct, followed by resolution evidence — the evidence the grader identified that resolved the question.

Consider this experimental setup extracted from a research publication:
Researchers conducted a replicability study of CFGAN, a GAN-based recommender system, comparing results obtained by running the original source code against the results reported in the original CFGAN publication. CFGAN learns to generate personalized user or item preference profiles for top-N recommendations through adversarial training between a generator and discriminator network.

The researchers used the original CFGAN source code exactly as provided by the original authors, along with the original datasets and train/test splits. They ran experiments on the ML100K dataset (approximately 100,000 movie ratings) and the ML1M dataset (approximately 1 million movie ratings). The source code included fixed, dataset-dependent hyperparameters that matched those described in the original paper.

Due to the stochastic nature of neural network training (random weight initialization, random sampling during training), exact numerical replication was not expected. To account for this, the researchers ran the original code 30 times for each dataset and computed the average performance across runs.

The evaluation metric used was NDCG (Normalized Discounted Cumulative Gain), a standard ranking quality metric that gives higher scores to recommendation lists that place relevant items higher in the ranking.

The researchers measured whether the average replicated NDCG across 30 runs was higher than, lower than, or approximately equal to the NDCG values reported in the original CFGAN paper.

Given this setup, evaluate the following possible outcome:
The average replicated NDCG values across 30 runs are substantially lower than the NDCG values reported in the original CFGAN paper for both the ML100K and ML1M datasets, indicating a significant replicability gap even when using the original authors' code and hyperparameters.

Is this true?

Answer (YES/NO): NO